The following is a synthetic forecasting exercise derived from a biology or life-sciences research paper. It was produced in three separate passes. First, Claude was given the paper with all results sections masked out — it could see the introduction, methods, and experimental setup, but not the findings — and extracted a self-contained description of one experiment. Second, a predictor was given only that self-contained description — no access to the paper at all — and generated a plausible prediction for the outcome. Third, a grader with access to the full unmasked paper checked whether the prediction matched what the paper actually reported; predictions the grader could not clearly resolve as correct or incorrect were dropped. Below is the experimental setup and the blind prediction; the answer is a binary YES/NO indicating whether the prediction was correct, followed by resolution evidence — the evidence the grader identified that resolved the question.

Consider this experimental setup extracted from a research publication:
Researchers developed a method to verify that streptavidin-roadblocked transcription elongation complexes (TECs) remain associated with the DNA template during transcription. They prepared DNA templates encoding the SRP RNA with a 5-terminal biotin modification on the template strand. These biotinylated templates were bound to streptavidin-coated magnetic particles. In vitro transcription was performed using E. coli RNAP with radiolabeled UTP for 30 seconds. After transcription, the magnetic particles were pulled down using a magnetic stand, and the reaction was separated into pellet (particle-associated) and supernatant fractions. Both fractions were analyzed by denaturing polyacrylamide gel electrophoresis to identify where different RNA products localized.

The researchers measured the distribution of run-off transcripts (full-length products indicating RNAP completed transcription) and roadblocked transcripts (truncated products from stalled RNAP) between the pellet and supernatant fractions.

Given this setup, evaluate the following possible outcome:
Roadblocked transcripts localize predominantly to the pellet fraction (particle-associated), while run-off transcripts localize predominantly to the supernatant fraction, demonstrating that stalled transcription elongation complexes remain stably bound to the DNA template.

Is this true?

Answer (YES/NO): YES